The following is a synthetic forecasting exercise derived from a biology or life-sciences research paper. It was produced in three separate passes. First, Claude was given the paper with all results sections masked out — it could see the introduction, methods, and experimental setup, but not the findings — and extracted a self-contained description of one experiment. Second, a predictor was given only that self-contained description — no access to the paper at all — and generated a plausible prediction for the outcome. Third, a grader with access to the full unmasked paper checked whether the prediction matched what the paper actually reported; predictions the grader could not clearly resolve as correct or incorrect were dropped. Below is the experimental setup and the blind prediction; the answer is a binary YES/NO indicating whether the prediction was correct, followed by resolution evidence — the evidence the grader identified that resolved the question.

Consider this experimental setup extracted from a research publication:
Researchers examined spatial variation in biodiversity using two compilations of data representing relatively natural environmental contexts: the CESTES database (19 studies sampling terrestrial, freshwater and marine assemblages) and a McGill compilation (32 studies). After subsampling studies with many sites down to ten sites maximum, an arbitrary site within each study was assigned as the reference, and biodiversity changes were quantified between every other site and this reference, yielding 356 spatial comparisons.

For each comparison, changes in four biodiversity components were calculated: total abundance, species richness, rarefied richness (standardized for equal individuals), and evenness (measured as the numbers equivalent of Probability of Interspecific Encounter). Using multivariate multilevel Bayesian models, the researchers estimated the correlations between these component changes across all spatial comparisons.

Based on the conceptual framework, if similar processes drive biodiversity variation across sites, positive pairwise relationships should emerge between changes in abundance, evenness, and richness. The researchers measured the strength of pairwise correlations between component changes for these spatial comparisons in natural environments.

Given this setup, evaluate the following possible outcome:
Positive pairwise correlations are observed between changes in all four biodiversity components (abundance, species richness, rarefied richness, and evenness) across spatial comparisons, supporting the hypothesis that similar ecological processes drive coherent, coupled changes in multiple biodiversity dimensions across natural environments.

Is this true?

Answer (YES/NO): NO